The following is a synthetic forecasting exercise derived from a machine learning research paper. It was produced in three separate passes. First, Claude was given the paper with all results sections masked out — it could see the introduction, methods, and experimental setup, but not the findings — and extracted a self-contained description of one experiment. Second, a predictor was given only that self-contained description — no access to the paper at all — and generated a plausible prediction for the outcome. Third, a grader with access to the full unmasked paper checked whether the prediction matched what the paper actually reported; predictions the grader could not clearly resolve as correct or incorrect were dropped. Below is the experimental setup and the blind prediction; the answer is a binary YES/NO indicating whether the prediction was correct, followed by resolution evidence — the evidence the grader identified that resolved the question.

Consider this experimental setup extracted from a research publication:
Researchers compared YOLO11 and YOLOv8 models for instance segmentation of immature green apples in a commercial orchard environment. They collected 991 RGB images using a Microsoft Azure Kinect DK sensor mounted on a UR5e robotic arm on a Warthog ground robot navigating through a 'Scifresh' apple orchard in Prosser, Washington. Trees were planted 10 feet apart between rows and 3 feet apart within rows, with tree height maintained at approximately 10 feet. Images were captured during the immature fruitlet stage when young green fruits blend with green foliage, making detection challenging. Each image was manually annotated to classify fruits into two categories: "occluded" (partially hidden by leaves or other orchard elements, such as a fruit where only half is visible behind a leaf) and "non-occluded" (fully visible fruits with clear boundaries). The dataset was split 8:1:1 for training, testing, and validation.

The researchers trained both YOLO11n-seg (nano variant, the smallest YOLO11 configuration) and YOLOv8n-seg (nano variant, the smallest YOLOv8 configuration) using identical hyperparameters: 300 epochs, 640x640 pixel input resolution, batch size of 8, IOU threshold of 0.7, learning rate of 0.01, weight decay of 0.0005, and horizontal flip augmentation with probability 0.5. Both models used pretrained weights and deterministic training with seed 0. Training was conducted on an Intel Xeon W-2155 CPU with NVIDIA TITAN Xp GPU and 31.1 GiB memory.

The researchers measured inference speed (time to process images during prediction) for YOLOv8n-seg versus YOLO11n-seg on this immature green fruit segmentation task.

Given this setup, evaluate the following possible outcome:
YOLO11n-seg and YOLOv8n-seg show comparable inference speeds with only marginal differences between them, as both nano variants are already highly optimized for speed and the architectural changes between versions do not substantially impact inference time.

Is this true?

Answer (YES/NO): NO